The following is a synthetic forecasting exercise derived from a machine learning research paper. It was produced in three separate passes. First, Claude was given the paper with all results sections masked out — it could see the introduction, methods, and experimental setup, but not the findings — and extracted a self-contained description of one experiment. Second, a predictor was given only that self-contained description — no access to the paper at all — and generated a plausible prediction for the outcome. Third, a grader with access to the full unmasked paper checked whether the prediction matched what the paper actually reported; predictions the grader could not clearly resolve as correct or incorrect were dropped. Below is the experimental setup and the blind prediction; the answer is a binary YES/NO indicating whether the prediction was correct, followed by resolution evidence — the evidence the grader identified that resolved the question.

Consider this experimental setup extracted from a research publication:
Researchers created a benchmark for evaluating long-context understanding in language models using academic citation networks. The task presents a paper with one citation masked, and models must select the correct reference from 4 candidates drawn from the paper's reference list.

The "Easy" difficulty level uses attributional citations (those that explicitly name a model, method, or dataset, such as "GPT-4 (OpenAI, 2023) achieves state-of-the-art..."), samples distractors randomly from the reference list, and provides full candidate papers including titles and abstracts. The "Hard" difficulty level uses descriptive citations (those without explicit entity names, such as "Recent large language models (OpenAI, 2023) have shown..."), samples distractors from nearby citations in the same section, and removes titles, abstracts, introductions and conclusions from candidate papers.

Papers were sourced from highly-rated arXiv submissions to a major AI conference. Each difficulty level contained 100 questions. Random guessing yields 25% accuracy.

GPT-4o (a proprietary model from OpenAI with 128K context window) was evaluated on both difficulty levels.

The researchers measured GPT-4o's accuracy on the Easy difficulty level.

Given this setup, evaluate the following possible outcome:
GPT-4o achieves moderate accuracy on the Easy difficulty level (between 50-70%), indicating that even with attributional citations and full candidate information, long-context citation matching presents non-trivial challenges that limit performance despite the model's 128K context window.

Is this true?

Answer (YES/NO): NO